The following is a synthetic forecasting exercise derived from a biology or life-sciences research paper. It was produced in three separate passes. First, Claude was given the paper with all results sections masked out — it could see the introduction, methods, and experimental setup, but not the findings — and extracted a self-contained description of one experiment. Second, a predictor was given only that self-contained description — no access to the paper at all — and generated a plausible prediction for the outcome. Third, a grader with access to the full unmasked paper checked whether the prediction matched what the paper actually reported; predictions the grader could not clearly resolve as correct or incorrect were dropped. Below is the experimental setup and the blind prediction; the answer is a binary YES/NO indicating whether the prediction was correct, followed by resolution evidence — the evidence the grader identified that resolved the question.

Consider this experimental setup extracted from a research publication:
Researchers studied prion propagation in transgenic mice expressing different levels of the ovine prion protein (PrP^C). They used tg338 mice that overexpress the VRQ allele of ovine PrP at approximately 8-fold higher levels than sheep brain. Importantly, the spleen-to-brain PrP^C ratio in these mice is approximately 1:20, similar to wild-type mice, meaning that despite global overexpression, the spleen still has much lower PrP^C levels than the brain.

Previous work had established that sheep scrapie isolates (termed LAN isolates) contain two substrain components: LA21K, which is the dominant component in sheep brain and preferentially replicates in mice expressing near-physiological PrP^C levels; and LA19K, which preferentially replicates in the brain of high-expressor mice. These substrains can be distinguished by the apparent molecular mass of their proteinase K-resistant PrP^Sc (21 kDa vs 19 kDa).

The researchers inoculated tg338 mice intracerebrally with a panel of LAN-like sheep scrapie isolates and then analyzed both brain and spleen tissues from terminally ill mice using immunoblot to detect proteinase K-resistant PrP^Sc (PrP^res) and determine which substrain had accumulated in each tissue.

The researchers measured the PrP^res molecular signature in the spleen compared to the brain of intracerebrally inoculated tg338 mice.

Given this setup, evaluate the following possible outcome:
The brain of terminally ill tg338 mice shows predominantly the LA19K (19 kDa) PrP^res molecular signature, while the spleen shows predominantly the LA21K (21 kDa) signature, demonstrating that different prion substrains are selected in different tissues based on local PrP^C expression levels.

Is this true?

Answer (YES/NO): YES